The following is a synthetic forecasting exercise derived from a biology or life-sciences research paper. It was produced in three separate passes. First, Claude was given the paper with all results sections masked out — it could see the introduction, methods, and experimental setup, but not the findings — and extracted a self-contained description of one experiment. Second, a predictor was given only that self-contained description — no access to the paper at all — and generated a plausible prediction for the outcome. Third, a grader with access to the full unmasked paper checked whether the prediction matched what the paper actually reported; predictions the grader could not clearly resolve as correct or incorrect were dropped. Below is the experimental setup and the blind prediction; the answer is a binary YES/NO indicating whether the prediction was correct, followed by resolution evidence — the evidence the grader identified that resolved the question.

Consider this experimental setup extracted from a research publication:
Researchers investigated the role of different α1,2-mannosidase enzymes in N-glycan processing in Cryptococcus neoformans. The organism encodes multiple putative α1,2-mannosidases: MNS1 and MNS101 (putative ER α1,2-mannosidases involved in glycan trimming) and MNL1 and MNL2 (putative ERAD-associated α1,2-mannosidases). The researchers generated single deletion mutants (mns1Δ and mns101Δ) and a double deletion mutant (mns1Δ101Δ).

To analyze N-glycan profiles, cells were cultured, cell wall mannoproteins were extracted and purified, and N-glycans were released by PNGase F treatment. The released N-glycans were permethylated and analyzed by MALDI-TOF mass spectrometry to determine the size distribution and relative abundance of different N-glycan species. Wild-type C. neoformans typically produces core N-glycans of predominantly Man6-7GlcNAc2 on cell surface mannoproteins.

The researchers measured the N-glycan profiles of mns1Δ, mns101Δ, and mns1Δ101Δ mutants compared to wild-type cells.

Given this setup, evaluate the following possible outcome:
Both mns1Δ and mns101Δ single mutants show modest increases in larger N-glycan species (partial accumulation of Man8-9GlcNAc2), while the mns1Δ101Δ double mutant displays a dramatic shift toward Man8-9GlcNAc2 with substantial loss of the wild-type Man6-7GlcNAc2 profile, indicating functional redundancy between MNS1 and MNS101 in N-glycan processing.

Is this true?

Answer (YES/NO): NO